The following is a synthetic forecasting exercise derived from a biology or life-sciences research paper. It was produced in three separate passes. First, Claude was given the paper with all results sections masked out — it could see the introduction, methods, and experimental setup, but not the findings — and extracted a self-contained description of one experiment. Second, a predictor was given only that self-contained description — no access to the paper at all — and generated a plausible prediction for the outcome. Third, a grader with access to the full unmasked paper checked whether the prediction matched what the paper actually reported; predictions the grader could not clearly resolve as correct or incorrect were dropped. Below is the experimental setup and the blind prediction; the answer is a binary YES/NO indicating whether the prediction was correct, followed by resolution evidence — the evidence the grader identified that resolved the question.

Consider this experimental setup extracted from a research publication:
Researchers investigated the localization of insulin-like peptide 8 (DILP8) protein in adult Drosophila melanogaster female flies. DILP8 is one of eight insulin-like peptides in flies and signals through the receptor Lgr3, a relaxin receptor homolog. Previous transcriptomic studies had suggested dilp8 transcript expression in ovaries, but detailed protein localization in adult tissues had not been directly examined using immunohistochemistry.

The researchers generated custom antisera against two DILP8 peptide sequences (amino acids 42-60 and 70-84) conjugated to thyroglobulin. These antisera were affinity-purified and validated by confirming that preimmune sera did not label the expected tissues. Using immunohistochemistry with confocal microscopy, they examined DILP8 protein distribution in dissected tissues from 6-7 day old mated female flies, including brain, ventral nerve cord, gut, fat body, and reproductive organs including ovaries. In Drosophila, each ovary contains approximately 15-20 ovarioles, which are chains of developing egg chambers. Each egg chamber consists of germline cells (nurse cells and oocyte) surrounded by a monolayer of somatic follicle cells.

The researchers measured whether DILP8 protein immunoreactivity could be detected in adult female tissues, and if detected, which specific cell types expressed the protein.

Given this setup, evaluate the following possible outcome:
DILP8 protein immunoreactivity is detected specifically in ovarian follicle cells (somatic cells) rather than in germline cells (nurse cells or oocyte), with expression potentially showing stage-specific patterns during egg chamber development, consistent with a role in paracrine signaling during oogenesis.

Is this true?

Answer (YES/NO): YES